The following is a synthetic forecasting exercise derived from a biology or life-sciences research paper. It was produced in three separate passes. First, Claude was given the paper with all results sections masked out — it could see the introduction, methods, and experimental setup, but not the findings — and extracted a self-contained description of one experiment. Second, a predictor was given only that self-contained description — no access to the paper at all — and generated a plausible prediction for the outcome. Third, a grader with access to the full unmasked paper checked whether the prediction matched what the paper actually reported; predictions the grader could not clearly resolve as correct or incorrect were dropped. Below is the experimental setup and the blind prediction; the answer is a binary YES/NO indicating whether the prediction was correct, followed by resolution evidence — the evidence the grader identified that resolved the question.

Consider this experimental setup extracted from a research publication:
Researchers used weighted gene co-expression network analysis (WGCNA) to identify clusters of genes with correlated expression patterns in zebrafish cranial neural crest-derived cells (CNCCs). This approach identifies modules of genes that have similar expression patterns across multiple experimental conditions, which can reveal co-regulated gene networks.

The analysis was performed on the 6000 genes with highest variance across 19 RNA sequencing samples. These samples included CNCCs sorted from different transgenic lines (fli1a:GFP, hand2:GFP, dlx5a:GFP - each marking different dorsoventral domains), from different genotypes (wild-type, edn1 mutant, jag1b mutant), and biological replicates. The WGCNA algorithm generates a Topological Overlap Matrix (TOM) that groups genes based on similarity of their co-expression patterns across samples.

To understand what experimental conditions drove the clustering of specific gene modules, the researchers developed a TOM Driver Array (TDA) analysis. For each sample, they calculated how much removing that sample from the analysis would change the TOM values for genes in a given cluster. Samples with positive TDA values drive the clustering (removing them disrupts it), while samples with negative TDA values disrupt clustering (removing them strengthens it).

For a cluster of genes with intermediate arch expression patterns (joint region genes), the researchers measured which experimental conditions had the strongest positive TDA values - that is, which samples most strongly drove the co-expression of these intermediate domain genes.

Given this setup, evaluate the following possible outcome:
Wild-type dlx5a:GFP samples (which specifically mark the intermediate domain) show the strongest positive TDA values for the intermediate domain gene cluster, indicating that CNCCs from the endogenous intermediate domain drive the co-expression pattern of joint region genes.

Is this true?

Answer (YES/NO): YES